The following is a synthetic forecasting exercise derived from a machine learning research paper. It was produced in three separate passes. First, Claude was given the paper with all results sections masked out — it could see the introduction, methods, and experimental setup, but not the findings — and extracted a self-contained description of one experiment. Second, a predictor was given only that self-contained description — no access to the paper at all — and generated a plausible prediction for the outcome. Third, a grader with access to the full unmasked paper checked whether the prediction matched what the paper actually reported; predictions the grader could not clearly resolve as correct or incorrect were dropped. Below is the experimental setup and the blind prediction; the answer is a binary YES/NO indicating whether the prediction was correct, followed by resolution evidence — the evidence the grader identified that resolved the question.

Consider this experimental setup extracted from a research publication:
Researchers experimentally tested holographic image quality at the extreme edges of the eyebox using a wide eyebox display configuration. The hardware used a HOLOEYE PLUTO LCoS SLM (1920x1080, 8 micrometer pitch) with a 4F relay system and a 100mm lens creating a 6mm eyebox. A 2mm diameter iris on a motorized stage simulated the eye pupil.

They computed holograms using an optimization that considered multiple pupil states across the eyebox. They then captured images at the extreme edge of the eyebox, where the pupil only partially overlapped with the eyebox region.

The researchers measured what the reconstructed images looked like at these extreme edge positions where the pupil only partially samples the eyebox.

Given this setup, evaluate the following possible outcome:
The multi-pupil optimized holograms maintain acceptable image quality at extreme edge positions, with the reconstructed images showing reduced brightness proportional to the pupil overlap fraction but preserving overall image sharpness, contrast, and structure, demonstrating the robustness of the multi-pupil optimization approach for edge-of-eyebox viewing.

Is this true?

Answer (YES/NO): NO